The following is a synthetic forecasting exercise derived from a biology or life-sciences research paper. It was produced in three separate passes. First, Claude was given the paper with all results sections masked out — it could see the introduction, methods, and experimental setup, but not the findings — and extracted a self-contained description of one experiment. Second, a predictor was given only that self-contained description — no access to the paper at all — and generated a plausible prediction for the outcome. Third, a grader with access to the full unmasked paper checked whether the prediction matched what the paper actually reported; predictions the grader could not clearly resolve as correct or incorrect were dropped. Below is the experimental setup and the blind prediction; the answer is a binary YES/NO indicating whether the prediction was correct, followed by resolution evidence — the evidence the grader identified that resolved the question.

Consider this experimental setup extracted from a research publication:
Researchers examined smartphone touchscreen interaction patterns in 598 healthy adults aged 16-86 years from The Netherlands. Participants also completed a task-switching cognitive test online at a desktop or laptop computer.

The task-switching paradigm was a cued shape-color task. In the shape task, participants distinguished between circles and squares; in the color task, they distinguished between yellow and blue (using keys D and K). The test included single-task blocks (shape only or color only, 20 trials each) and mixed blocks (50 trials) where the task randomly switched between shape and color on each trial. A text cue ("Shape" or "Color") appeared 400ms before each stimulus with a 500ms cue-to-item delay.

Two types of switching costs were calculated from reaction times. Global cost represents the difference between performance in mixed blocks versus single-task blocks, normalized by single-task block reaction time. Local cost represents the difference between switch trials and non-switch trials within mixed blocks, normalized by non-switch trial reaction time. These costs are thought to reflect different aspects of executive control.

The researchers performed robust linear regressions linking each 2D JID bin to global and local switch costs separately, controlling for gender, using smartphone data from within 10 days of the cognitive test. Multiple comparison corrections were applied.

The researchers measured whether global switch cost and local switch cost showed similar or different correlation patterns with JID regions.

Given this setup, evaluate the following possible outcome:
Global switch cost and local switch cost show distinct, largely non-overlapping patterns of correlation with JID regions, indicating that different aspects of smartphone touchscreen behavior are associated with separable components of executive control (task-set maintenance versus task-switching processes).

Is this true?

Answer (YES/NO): NO